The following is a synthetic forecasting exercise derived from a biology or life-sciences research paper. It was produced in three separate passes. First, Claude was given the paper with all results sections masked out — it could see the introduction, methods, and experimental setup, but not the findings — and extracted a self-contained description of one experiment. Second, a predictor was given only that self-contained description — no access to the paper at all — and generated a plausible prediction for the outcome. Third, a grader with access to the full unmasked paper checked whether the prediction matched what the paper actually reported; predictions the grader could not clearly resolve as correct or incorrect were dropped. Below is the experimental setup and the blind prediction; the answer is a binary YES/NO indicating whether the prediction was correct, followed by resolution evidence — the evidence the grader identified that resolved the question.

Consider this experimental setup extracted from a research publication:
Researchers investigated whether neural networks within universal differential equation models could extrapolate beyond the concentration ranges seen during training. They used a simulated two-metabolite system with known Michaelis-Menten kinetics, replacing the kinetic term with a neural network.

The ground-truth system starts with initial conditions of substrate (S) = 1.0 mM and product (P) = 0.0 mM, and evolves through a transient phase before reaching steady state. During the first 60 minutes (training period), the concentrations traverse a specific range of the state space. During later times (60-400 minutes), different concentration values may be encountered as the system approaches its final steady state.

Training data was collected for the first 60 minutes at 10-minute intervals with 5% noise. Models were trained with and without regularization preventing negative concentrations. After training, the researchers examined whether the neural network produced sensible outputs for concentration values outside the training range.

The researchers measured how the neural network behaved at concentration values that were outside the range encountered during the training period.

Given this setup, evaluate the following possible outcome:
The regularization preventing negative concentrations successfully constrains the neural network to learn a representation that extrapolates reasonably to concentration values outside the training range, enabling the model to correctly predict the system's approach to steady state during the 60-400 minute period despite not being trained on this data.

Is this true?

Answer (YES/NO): YES